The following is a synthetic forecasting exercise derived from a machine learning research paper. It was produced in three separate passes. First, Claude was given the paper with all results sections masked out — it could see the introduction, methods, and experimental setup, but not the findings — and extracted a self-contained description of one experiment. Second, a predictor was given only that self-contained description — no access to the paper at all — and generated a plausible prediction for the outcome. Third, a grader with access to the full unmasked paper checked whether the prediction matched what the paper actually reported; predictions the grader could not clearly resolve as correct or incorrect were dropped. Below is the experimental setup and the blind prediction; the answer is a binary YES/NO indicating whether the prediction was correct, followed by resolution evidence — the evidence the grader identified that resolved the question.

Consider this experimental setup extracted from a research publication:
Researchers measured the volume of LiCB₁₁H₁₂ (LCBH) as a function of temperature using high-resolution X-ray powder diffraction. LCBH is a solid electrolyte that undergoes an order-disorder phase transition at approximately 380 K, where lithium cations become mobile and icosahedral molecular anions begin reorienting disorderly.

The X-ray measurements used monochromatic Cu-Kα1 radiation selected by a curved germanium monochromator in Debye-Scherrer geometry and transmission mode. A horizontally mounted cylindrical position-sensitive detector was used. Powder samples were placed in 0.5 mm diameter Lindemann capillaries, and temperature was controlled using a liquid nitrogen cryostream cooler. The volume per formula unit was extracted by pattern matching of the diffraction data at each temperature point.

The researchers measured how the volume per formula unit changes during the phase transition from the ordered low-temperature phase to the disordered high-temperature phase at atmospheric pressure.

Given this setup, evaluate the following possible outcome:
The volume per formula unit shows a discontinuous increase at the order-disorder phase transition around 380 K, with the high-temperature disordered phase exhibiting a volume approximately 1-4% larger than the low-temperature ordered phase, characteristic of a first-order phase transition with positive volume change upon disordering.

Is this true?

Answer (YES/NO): NO